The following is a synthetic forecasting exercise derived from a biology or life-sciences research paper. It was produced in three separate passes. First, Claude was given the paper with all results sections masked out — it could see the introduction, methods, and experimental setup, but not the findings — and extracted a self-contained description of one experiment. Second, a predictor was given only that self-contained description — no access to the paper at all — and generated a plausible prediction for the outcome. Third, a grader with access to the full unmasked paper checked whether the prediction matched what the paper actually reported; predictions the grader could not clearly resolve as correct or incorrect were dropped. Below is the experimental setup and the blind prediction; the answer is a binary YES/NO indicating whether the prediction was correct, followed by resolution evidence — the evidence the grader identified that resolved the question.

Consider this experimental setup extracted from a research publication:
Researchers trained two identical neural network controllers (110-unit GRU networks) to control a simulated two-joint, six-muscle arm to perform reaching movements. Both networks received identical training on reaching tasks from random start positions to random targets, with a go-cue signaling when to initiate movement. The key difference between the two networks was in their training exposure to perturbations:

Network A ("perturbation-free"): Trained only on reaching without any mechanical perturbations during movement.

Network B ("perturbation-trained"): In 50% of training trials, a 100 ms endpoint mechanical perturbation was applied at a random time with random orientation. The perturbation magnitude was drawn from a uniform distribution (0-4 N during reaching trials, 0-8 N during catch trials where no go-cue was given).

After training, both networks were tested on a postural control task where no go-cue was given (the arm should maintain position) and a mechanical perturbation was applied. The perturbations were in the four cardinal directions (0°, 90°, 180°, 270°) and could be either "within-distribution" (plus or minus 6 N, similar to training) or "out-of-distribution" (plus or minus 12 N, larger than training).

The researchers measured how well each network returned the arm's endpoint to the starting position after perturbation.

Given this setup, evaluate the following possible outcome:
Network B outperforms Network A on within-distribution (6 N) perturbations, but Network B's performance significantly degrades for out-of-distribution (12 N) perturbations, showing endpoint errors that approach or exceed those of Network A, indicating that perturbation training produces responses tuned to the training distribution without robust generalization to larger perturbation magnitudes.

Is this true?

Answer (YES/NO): NO